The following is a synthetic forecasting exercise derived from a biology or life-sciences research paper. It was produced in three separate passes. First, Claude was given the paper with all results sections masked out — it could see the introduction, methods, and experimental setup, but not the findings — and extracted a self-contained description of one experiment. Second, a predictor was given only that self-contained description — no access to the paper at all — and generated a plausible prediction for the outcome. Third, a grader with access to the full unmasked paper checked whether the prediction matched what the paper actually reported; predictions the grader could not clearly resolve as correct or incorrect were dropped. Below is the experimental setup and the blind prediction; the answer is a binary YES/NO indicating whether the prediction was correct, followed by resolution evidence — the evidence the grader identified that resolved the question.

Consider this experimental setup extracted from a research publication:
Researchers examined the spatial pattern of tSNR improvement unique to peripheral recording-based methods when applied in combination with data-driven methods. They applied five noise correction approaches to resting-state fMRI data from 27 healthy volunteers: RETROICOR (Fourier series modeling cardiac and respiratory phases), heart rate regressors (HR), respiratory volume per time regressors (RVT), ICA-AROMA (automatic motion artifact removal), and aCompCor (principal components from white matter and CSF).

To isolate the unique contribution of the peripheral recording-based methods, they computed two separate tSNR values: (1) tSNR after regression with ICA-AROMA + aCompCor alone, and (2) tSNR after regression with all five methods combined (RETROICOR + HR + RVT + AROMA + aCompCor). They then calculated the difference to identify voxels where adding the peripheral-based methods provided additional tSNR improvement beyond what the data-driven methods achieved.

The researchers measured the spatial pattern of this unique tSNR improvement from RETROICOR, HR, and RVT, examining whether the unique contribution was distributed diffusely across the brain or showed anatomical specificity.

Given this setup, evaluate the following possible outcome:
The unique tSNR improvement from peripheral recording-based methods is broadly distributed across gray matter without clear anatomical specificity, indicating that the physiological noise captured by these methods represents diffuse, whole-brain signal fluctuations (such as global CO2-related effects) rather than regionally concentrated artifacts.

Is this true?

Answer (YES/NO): NO